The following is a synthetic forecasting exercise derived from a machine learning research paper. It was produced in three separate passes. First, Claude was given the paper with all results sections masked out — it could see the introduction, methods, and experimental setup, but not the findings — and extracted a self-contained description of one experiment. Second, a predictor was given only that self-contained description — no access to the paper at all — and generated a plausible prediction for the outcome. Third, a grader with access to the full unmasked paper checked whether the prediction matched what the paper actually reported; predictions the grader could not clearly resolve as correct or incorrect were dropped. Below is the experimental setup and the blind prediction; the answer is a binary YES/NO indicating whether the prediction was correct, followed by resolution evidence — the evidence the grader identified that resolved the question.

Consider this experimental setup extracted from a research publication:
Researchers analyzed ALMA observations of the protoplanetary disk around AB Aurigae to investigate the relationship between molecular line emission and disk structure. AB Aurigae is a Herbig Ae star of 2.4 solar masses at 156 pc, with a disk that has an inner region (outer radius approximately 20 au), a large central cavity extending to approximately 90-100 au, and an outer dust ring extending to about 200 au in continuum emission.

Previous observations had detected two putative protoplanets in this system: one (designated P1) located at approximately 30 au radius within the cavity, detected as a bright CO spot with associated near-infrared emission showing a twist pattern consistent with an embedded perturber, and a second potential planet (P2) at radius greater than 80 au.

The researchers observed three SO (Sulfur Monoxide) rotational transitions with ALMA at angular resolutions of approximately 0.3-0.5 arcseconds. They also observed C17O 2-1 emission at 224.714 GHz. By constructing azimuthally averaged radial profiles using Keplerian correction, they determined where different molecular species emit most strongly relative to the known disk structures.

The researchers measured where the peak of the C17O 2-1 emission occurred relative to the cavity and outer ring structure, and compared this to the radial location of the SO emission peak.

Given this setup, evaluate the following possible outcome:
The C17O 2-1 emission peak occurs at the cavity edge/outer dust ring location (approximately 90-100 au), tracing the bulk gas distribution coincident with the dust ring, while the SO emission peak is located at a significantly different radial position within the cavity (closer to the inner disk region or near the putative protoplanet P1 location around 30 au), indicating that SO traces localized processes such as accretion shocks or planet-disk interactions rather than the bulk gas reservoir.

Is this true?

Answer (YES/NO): NO